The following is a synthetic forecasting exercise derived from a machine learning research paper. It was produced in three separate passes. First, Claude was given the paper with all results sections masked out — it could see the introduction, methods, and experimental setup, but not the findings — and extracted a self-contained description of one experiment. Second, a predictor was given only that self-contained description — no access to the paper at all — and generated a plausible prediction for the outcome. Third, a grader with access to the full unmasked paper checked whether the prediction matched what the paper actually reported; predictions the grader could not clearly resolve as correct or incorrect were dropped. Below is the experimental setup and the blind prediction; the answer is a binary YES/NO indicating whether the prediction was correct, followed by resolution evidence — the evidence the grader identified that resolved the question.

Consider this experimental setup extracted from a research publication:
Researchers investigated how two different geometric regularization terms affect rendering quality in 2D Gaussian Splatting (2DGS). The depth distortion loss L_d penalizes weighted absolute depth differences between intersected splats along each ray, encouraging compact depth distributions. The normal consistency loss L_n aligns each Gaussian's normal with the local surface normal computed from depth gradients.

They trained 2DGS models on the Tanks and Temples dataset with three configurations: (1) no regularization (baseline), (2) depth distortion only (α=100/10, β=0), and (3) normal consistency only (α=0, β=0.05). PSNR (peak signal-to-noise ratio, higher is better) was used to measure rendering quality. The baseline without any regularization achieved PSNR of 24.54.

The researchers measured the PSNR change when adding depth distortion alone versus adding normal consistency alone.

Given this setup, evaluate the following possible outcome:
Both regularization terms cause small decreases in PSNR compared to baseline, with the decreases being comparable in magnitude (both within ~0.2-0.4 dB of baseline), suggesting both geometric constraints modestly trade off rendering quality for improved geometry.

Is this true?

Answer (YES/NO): NO